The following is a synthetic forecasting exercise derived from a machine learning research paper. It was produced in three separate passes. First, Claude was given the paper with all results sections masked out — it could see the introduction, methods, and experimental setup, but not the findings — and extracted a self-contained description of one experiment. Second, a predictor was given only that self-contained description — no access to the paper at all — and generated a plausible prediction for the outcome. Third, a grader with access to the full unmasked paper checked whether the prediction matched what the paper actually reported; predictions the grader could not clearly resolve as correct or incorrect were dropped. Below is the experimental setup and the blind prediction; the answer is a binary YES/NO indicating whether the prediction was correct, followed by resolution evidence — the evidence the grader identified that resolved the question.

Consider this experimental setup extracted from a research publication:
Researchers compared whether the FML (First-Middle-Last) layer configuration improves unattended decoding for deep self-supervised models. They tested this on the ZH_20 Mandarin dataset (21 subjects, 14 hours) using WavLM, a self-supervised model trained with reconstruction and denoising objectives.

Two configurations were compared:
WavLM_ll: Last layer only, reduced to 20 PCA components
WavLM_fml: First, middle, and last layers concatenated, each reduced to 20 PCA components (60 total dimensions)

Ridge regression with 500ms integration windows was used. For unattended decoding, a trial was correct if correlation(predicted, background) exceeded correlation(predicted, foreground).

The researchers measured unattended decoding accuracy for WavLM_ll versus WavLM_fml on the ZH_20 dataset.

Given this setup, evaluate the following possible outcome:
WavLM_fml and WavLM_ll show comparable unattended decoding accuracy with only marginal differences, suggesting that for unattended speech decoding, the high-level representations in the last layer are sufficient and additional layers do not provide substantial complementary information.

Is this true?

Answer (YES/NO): NO